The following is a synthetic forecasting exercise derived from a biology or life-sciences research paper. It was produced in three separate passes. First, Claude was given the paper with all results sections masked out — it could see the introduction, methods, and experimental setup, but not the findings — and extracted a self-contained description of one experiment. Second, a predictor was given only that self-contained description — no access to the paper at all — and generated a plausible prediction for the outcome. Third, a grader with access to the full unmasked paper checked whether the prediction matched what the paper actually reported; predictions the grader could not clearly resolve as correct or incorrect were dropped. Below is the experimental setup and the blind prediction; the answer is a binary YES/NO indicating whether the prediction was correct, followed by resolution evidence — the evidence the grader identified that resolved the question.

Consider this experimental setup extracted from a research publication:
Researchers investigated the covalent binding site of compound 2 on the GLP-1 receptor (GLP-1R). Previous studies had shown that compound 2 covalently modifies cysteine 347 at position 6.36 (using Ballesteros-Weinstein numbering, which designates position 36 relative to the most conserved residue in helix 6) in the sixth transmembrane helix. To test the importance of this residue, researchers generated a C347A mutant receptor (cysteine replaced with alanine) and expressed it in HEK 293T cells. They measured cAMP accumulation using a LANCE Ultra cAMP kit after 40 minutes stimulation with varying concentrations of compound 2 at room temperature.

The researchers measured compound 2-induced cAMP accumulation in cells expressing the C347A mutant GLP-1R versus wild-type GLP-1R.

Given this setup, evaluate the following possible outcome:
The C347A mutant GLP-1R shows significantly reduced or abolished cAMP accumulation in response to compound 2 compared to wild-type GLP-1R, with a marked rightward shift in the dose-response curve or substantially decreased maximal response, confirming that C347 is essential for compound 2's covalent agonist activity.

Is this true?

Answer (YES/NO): YES